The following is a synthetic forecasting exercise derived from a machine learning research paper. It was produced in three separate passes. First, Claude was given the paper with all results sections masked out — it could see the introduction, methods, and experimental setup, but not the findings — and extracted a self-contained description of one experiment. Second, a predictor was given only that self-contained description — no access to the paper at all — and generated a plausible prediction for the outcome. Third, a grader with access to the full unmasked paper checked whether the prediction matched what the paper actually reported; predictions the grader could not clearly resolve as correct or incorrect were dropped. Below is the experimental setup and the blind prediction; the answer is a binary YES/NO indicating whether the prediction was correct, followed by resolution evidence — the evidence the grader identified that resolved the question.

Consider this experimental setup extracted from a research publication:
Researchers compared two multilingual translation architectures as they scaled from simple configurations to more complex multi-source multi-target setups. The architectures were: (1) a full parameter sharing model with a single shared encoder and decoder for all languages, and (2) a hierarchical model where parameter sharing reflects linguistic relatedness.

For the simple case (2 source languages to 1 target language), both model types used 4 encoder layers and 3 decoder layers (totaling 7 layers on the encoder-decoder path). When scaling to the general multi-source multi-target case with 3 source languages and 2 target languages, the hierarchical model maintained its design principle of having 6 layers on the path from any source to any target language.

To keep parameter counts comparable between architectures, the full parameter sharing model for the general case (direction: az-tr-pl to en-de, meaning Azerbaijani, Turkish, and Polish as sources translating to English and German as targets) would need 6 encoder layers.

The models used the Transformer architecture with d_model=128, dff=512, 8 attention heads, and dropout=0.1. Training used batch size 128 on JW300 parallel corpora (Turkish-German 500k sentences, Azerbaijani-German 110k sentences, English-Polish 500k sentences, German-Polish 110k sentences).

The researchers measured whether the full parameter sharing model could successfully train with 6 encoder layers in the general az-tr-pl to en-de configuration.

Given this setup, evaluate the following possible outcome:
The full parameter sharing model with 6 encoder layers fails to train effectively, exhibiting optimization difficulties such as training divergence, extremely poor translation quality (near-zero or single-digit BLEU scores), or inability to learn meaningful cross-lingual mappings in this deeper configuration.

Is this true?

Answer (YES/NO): YES